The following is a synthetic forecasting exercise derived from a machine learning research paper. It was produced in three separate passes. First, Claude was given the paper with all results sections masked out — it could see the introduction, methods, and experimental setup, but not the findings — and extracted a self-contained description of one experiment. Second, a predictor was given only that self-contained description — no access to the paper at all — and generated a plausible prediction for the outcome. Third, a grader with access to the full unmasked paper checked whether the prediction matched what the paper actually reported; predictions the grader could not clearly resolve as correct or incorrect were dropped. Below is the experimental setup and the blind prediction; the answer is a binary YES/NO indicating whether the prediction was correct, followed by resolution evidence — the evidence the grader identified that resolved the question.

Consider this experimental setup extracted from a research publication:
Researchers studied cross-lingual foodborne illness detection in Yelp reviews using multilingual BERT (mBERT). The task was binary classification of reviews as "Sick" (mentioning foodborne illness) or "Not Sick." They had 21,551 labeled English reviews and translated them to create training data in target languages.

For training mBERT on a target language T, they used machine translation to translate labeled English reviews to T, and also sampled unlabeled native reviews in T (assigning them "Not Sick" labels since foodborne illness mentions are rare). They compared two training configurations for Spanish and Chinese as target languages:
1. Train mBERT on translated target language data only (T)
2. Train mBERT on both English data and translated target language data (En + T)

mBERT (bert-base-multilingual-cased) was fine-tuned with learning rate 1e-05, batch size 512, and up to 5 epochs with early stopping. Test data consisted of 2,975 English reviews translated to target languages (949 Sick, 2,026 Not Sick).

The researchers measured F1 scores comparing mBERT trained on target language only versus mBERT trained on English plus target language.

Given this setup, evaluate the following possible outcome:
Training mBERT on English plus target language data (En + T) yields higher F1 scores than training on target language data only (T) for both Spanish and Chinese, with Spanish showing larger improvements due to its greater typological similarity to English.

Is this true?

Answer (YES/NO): NO